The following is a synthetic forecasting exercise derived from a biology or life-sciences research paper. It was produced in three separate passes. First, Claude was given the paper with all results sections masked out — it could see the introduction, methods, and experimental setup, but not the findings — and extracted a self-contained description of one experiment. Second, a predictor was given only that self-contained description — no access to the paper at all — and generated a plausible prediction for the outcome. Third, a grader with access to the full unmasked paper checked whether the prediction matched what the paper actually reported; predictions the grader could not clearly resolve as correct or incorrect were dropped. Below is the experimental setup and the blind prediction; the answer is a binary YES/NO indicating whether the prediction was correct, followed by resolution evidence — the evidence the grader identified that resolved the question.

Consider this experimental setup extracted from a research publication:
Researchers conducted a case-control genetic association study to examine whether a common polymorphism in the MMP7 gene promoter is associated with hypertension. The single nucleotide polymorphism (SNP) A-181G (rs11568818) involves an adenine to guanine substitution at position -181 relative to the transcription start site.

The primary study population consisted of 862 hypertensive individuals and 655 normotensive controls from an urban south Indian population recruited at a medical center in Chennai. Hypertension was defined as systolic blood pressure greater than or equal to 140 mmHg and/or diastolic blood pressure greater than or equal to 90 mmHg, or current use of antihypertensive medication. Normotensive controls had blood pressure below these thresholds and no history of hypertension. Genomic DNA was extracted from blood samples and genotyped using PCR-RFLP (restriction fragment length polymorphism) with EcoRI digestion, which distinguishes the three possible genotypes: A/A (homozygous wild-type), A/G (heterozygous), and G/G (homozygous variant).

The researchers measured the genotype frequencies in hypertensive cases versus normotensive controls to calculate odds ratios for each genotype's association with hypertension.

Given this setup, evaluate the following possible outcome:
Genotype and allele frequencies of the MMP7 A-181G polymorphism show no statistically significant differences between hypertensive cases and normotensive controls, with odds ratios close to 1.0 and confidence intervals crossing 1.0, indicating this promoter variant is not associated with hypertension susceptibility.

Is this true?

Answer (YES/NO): NO